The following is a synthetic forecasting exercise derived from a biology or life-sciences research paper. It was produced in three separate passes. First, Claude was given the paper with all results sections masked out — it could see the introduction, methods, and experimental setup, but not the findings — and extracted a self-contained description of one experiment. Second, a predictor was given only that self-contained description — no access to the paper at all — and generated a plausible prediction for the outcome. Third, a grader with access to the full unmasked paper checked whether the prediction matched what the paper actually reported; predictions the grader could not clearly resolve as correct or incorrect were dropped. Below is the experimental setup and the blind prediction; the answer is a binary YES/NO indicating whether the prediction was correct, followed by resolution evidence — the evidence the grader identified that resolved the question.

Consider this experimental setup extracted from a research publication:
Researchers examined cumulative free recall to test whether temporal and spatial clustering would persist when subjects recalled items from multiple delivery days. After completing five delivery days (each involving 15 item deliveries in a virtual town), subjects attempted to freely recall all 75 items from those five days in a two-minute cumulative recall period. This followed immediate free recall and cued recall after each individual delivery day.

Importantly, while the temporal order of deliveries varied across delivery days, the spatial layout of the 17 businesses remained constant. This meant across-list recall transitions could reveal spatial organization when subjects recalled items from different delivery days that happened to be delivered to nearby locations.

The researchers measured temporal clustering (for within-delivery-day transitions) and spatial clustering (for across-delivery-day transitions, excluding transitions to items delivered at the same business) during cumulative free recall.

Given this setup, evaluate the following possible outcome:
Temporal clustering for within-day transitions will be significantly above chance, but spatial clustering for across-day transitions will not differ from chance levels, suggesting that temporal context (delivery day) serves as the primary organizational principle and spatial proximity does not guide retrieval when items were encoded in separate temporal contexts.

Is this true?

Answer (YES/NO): NO